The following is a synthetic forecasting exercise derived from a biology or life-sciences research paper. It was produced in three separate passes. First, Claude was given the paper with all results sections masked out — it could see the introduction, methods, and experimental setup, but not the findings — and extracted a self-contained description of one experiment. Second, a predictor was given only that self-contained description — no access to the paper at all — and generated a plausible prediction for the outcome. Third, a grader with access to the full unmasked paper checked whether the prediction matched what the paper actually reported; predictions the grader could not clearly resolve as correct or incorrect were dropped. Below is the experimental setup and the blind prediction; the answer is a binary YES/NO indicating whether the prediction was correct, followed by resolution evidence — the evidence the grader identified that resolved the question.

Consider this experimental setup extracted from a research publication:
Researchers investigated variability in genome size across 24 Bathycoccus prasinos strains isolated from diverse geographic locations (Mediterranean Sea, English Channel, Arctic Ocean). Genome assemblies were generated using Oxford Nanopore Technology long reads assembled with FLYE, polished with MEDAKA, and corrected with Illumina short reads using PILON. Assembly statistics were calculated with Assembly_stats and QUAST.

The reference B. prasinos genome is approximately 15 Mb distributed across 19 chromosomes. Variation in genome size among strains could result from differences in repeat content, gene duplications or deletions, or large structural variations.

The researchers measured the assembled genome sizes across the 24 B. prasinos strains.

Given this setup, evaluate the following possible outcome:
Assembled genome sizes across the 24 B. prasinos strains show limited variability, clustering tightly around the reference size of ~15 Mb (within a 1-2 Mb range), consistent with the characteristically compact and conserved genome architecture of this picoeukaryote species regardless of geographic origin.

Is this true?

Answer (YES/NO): YES